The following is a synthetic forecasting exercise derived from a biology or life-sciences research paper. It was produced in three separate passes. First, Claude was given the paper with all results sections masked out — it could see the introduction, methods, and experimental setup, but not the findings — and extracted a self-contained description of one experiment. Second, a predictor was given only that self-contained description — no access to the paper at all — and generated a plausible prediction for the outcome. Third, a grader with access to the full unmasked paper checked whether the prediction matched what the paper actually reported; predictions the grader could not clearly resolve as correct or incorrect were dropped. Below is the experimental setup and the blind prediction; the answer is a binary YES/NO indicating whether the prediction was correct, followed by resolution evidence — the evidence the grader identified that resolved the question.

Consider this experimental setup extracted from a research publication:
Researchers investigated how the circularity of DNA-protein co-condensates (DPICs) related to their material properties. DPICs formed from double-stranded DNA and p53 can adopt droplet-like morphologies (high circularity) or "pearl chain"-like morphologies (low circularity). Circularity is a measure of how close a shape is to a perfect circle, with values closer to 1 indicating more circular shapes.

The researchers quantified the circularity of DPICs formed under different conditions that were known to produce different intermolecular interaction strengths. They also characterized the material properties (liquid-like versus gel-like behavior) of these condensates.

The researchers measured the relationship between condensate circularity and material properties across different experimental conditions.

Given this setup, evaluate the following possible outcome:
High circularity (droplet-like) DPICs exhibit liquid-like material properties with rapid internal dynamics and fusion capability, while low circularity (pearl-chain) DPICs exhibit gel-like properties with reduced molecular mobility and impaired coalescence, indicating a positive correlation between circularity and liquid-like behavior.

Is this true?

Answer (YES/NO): NO